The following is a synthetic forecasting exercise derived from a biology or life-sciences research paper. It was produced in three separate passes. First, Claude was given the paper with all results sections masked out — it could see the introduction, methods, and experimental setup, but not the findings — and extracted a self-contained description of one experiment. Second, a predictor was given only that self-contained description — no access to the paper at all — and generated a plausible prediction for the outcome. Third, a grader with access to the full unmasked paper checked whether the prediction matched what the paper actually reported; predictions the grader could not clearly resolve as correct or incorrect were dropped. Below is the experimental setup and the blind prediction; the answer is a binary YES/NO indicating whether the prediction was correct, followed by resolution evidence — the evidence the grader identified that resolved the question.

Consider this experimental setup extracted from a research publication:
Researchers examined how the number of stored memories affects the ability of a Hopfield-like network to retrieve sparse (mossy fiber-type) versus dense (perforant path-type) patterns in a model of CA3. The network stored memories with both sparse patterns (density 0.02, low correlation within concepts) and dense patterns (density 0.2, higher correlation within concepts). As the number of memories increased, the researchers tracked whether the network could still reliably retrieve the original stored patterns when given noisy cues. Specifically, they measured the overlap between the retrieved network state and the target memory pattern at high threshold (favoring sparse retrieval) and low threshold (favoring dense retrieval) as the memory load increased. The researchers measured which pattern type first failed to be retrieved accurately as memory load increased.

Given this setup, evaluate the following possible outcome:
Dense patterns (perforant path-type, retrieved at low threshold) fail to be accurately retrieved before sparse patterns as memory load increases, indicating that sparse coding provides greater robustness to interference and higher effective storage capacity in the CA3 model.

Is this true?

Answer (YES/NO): YES